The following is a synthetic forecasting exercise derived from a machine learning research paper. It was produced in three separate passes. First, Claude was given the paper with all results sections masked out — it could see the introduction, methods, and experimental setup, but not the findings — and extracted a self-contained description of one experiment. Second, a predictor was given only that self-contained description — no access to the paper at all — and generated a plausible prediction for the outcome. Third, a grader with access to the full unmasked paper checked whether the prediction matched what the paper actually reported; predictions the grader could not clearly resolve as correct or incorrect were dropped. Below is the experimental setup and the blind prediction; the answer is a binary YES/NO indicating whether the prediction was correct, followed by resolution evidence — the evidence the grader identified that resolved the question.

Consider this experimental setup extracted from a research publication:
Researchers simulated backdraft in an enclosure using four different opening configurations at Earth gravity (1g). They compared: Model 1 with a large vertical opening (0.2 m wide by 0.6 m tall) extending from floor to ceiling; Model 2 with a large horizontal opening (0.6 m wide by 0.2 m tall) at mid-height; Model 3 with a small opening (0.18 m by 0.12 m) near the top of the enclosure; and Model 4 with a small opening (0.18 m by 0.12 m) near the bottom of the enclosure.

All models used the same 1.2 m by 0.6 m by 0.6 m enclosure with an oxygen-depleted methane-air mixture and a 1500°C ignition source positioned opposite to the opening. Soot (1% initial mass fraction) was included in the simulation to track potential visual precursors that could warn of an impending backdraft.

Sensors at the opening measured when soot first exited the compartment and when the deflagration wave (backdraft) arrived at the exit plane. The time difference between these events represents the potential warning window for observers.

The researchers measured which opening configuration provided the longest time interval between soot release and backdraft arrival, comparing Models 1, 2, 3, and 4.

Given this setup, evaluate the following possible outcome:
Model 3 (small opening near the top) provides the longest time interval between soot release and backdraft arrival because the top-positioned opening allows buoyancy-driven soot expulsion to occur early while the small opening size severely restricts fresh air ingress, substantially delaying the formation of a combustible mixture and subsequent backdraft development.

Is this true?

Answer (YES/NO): NO